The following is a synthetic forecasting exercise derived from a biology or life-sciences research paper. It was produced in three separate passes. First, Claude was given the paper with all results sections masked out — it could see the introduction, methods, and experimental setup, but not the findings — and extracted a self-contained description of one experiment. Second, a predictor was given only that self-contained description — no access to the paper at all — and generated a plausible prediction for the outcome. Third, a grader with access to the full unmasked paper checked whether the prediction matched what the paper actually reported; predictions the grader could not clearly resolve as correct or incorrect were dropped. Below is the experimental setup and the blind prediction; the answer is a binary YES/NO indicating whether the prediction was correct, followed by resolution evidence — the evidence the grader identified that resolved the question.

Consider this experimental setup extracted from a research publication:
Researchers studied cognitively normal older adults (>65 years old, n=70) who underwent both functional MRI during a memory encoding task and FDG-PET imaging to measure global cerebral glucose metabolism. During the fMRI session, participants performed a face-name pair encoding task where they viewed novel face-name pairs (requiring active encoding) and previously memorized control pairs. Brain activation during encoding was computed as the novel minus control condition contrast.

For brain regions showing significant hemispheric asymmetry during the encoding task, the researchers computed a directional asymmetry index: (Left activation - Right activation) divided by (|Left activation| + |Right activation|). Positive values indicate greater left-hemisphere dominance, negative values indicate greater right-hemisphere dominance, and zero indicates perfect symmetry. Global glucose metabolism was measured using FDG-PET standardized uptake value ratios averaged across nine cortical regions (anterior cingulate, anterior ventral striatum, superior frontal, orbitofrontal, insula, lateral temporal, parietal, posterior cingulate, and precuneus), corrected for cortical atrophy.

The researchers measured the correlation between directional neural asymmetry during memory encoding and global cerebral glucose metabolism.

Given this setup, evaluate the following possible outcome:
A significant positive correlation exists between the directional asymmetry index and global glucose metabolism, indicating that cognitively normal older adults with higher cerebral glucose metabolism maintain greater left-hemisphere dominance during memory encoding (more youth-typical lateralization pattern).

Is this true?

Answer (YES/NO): YES